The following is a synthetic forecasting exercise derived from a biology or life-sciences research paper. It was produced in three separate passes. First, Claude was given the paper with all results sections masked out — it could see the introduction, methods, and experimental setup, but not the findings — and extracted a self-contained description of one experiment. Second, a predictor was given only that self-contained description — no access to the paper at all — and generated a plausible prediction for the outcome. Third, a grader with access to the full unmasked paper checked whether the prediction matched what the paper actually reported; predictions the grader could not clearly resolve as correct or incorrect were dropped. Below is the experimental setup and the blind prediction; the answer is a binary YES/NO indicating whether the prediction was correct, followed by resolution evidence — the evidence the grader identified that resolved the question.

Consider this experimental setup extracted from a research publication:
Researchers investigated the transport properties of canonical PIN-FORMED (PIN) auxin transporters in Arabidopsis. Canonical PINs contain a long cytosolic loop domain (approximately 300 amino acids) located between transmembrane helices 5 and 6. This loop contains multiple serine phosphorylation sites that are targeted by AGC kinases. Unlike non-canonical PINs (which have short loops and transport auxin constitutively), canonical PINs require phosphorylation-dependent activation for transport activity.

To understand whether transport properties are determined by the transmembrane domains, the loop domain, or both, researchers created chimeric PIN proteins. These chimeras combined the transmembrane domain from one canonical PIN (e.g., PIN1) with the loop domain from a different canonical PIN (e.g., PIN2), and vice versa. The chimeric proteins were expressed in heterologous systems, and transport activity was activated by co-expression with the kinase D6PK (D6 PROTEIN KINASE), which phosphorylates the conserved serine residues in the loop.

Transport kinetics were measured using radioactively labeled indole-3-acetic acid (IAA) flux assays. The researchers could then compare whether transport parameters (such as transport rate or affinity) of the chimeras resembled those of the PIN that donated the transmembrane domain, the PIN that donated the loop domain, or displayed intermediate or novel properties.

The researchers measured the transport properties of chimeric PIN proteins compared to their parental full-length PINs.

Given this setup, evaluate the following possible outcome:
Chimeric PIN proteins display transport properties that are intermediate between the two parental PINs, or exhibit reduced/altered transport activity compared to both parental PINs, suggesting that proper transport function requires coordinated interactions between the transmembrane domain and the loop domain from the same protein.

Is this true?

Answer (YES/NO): NO